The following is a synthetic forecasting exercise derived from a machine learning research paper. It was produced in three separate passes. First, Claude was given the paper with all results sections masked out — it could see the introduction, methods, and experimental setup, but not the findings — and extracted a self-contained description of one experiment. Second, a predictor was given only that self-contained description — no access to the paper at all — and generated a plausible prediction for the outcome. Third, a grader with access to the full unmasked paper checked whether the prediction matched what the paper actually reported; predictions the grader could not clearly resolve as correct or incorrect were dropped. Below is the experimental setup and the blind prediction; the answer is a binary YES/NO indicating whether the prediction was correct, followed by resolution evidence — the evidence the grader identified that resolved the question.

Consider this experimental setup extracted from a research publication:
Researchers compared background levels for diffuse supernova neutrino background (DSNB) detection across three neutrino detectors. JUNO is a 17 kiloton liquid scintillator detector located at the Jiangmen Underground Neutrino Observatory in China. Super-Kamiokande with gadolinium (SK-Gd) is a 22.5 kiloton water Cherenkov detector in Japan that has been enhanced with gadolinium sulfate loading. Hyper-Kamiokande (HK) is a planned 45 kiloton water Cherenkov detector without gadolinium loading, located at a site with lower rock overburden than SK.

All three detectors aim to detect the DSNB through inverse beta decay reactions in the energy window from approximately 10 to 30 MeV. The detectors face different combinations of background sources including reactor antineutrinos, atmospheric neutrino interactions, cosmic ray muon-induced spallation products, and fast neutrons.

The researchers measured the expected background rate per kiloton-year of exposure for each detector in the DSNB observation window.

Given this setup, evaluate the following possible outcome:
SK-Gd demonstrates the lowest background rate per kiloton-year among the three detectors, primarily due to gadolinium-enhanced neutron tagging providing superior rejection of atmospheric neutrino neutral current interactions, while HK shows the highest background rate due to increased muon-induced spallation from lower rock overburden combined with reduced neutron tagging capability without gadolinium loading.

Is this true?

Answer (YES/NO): NO